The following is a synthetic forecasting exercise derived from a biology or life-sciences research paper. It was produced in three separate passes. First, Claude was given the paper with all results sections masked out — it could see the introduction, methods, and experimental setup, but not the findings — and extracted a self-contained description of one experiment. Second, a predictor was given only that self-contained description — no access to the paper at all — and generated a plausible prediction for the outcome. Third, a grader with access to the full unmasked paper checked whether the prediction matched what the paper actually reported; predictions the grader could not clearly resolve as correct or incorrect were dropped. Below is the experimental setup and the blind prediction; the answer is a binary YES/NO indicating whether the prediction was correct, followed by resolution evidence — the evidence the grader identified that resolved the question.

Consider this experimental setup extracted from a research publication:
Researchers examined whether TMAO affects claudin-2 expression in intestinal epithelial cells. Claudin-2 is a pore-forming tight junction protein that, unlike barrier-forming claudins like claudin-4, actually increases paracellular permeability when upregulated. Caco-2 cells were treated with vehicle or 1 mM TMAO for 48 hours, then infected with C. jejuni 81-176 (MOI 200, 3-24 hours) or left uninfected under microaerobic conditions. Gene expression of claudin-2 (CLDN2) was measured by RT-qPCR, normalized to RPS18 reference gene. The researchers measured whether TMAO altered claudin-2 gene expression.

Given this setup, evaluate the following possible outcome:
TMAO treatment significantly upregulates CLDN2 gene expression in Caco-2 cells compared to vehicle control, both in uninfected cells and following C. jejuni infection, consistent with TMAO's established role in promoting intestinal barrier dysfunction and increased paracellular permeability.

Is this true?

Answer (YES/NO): NO